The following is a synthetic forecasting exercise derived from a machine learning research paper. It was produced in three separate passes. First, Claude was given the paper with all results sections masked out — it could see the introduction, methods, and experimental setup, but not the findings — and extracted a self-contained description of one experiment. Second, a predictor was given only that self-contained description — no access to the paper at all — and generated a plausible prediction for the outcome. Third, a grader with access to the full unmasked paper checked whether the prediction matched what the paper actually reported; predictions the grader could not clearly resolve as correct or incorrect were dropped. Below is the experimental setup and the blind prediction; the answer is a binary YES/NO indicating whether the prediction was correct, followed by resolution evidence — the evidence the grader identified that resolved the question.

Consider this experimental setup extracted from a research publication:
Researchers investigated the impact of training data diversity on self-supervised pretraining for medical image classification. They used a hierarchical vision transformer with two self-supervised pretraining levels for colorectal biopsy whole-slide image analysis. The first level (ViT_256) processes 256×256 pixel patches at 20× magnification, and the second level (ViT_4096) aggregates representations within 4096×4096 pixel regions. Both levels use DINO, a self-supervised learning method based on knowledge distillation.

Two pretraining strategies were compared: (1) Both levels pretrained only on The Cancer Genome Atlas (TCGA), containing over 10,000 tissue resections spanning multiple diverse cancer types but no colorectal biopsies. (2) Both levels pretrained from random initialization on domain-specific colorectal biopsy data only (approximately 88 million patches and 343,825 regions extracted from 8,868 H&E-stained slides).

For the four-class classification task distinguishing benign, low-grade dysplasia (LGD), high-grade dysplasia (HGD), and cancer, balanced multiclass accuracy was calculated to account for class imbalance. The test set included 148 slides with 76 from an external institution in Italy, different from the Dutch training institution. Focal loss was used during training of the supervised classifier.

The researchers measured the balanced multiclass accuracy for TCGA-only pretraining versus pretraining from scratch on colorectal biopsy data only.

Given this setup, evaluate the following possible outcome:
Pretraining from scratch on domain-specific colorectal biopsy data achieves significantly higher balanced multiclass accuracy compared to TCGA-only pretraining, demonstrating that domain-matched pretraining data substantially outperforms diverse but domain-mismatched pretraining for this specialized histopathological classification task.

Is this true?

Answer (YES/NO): NO